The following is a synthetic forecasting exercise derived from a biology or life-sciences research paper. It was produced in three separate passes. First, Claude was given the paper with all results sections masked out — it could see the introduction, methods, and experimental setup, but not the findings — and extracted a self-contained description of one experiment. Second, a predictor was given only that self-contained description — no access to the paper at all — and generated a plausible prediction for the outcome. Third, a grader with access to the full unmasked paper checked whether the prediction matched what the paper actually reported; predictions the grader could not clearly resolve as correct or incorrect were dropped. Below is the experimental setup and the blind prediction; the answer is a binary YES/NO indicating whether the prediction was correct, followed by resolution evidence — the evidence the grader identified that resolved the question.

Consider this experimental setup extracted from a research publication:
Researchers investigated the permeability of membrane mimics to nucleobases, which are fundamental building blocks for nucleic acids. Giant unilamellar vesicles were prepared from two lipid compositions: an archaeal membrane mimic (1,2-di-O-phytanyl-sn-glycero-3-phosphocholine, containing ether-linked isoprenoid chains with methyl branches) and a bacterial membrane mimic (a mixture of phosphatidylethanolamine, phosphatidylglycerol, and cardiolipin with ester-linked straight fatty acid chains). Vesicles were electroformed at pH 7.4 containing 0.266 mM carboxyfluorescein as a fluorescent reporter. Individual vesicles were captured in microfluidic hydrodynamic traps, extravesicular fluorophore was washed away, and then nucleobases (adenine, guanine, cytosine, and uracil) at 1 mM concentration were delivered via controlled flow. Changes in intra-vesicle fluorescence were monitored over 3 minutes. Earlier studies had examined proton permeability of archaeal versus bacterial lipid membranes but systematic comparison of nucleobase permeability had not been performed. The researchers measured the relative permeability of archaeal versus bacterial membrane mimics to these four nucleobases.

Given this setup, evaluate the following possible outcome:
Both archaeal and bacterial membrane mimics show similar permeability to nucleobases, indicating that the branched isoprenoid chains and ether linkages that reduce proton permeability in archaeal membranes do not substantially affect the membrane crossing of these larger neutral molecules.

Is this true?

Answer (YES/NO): NO